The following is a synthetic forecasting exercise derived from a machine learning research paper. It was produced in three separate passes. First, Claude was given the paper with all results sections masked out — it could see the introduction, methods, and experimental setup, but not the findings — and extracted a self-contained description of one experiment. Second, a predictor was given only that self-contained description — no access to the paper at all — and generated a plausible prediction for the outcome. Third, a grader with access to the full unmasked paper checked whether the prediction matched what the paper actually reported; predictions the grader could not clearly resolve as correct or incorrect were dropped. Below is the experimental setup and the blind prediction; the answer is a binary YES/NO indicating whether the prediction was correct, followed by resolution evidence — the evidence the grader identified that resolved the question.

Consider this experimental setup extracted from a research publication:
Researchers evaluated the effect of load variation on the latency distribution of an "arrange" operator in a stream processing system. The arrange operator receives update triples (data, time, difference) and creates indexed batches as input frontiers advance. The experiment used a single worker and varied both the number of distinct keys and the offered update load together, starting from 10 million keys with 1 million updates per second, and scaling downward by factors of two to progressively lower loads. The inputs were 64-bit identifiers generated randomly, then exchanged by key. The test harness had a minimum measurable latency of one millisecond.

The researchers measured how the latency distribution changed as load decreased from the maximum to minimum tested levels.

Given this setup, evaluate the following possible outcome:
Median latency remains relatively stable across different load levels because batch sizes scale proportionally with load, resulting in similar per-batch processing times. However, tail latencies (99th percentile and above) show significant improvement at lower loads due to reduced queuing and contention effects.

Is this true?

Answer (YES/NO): NO